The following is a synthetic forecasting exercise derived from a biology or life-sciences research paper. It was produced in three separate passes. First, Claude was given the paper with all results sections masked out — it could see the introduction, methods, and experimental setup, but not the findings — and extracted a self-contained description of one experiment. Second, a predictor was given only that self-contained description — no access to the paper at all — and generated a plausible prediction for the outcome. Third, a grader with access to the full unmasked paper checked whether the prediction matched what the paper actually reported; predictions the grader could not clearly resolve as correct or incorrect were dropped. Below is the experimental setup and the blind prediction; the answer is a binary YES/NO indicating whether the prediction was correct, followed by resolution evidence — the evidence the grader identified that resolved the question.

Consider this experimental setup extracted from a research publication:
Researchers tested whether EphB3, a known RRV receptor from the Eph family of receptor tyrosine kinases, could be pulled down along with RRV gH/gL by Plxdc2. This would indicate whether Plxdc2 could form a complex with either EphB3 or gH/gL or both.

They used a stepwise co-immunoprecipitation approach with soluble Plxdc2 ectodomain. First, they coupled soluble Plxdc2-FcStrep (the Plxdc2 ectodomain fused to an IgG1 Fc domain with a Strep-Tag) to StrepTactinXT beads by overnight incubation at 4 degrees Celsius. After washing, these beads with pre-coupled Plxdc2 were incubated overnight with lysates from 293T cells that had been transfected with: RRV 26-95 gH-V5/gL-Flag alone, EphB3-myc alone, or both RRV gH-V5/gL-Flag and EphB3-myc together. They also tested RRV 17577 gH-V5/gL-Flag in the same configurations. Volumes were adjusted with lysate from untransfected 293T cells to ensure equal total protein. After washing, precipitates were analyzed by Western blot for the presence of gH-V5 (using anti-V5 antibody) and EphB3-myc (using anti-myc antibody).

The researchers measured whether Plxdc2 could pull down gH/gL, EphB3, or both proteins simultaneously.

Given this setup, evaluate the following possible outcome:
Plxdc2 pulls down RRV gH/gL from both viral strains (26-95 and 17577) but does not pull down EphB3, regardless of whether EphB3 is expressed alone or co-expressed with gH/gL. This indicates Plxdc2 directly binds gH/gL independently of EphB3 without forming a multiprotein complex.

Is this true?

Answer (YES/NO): NO